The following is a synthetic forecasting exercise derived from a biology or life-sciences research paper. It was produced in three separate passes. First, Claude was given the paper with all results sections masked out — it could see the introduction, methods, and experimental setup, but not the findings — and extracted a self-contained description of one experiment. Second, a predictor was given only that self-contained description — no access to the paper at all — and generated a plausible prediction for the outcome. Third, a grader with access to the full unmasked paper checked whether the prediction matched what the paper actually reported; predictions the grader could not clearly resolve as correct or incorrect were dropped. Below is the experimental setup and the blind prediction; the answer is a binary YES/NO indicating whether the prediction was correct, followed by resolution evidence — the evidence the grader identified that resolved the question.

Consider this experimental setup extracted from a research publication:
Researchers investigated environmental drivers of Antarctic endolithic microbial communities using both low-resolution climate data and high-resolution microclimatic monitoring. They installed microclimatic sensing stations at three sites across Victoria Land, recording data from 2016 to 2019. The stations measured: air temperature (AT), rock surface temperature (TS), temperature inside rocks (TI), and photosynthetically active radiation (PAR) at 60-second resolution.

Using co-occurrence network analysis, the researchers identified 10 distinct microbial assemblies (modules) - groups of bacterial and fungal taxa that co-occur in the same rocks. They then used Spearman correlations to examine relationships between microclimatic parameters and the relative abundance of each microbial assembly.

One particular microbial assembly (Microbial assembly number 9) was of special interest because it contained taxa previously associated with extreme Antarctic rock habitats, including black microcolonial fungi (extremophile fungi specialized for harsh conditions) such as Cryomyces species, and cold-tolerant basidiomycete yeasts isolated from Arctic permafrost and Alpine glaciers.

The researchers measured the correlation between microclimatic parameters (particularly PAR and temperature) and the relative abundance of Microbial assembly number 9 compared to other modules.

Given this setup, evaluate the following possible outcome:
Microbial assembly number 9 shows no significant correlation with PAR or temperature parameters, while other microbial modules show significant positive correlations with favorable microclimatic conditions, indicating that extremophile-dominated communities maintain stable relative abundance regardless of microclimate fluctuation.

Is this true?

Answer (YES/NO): NO